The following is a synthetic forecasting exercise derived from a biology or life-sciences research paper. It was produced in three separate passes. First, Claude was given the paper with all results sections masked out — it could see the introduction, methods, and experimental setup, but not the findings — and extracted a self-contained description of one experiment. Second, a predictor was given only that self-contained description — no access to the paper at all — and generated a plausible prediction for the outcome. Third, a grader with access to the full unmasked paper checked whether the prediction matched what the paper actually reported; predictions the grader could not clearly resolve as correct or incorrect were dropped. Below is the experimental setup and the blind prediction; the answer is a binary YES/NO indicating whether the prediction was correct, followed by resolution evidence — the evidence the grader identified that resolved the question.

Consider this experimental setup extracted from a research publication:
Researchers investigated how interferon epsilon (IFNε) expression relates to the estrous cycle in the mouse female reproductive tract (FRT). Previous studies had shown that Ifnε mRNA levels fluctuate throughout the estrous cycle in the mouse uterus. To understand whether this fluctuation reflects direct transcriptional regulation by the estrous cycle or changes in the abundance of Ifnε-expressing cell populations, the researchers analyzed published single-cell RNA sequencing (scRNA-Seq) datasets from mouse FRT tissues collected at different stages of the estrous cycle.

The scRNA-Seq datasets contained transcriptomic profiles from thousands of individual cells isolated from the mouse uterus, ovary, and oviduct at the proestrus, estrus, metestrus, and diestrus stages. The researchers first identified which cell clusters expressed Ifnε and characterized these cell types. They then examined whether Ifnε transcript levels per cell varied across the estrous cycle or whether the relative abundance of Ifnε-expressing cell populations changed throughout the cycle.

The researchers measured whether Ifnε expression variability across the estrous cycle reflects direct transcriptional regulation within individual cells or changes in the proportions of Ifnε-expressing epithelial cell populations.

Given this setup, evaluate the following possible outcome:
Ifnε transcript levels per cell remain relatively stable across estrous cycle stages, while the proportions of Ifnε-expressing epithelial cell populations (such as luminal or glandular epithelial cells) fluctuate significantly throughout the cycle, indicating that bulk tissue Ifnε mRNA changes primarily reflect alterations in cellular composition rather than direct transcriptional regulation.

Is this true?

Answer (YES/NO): YES